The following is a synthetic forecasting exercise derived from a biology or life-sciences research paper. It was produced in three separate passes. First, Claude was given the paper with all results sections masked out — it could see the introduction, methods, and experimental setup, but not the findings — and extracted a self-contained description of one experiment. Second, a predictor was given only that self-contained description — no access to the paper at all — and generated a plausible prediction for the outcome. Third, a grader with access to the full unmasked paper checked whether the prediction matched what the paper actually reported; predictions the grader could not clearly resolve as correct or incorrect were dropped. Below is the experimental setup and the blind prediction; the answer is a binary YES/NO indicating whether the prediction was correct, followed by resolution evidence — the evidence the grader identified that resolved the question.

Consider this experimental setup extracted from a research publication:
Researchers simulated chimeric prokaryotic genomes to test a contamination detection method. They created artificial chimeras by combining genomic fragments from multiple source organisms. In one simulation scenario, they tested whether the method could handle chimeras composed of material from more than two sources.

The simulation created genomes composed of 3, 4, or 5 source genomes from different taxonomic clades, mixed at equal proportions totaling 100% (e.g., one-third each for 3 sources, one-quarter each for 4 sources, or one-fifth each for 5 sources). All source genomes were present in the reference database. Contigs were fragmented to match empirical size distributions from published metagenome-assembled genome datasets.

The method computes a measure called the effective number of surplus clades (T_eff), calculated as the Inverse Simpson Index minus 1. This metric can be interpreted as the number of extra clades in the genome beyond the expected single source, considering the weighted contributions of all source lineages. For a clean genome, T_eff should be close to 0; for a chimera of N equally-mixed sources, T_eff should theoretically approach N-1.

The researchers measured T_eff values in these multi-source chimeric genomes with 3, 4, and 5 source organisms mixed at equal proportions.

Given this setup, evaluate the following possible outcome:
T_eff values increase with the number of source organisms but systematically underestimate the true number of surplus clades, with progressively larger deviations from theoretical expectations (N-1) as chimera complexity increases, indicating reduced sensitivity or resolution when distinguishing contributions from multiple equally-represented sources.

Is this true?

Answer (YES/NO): NO